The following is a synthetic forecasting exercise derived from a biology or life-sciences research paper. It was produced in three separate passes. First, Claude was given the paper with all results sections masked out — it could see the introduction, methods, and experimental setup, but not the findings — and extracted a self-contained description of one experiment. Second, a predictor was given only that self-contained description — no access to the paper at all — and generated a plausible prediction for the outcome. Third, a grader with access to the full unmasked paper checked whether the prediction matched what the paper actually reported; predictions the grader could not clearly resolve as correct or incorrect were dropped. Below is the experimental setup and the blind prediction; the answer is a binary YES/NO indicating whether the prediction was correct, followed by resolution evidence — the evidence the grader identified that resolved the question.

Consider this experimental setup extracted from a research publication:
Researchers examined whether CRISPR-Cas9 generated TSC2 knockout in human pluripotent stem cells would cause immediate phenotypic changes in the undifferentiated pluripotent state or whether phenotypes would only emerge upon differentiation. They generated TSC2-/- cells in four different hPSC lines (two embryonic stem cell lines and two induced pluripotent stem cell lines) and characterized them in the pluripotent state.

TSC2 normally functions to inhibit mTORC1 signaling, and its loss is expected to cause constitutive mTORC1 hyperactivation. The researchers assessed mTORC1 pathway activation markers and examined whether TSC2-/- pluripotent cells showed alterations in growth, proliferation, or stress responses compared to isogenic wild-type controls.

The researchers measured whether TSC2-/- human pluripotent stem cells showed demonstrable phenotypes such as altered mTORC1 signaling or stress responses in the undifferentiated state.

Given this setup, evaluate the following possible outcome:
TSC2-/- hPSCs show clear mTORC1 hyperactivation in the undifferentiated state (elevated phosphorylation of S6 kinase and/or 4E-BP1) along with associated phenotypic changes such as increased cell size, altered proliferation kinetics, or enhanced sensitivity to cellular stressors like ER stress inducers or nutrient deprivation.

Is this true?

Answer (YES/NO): NO